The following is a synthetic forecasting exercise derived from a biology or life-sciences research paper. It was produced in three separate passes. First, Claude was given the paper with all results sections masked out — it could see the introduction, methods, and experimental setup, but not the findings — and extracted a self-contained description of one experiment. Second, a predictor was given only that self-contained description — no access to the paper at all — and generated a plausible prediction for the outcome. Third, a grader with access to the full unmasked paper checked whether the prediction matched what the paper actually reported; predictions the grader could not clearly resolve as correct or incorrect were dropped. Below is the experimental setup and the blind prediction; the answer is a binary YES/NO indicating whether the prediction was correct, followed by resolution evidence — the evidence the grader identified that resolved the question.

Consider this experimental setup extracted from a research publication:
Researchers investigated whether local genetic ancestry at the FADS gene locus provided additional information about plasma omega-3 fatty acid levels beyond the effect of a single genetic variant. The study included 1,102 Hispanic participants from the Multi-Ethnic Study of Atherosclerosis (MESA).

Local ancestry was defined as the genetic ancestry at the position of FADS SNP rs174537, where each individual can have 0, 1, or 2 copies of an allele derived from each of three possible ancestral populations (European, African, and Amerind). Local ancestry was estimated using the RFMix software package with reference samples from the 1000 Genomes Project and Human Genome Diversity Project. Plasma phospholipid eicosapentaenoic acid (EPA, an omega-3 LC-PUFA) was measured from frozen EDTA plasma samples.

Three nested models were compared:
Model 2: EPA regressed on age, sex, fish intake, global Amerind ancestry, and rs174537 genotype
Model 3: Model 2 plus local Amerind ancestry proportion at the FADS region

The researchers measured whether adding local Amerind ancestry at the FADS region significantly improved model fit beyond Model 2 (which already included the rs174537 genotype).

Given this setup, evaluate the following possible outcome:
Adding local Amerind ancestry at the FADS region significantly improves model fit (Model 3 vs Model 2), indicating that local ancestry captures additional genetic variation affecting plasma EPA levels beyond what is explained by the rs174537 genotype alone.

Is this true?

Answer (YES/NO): NO